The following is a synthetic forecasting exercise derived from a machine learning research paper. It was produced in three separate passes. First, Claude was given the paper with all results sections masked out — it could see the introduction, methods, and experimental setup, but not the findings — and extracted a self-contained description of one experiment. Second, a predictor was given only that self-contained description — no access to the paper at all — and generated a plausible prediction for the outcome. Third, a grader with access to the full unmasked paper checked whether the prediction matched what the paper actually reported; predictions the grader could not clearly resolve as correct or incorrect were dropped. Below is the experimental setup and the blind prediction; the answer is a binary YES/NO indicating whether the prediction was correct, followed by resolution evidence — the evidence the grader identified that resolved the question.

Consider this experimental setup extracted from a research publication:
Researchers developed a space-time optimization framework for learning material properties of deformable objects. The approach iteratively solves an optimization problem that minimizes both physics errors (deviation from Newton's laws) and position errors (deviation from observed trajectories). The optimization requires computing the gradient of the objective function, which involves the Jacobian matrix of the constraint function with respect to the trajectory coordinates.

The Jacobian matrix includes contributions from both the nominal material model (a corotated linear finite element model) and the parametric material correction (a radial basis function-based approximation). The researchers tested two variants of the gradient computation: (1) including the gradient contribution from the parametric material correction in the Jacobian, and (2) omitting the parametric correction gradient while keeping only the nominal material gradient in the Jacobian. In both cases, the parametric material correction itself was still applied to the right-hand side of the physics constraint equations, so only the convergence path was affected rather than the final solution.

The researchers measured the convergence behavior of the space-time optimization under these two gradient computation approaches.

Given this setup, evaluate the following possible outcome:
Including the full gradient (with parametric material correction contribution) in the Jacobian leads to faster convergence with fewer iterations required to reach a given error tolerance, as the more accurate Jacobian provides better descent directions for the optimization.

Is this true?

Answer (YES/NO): NO